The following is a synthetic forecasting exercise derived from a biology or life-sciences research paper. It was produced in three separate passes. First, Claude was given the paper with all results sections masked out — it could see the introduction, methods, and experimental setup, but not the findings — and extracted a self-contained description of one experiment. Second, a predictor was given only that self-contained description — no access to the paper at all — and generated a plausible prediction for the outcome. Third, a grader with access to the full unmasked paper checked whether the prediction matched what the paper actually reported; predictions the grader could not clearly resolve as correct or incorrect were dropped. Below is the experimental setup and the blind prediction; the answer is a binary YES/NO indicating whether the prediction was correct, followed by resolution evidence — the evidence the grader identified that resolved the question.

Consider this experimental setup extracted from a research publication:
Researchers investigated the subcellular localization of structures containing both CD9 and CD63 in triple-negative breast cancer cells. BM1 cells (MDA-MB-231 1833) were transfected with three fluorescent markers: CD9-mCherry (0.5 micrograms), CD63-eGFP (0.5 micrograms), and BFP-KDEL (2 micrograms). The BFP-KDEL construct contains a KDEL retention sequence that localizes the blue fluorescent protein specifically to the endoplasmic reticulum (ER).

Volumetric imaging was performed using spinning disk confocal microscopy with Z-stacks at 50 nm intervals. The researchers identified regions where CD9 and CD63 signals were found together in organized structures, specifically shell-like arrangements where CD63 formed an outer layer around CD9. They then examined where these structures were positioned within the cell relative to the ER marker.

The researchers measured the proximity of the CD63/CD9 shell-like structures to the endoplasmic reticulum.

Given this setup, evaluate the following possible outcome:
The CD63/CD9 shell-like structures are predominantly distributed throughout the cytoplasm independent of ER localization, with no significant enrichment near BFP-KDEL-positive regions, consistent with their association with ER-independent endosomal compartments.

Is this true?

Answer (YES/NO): NO